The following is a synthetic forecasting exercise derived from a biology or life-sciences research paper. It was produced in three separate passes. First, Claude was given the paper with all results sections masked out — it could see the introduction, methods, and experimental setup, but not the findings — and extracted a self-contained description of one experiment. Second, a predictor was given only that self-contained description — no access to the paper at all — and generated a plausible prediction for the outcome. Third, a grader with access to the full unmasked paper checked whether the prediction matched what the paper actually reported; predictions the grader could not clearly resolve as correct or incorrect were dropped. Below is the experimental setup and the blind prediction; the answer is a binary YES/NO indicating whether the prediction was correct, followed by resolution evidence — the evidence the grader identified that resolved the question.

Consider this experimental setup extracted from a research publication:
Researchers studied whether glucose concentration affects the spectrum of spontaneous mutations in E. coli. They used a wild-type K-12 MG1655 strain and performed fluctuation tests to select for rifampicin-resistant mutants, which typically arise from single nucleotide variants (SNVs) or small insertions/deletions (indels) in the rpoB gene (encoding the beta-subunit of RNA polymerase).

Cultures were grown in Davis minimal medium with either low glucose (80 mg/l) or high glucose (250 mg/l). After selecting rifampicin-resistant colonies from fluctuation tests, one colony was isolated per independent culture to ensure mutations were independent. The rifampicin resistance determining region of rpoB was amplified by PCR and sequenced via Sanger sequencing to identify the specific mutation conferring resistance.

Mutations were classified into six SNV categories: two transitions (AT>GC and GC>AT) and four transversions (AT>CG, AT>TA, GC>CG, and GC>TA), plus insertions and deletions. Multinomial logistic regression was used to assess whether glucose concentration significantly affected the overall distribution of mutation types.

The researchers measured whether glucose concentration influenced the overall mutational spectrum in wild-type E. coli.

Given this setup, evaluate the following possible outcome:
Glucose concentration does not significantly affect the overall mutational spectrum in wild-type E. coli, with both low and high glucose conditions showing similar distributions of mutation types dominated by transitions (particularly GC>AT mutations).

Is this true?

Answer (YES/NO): NO